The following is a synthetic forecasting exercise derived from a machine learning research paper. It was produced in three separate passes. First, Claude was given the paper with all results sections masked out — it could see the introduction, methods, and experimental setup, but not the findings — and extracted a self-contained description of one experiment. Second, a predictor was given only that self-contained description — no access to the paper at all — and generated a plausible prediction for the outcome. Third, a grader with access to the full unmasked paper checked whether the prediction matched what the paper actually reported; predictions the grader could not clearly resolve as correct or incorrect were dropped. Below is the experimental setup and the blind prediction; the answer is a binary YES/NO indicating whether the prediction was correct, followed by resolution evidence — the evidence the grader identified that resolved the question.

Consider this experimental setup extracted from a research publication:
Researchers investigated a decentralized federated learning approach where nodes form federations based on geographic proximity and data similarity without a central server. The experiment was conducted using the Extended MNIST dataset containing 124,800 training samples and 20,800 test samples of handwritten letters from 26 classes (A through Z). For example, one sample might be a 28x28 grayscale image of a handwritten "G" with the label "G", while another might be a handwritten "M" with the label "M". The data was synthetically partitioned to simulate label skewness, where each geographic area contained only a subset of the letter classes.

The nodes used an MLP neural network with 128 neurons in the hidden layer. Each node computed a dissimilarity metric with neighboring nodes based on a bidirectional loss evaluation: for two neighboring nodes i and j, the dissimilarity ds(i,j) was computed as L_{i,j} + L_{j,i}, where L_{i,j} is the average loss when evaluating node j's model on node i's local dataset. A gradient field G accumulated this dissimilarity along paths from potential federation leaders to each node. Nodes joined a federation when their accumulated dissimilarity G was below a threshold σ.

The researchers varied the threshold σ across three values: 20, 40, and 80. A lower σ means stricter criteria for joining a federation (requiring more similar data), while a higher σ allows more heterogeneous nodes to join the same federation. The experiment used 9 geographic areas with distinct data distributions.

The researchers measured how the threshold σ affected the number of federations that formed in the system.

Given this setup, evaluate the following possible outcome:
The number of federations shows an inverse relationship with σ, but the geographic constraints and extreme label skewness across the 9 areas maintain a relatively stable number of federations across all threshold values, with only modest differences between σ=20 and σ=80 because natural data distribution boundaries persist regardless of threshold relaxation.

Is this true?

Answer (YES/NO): NO